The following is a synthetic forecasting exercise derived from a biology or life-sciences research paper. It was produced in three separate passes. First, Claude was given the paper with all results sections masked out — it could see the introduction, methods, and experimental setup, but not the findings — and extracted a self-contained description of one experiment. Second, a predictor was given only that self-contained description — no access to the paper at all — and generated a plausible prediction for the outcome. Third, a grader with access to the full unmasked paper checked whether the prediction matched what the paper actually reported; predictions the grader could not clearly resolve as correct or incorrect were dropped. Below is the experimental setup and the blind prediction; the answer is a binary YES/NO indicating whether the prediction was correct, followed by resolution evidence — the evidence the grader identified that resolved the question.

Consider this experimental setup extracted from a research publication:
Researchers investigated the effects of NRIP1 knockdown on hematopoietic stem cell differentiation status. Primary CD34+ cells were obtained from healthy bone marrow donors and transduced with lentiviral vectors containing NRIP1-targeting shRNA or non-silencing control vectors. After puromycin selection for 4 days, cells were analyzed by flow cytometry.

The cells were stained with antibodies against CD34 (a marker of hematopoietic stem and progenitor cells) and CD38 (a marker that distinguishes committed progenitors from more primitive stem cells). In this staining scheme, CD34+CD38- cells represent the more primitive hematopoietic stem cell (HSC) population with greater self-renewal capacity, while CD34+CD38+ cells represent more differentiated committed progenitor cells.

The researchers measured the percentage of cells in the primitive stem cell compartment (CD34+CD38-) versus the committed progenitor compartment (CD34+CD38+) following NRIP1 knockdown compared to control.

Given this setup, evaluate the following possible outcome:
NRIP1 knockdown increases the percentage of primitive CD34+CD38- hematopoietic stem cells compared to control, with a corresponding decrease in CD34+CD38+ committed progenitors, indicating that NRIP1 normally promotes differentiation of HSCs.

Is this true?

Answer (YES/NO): NO